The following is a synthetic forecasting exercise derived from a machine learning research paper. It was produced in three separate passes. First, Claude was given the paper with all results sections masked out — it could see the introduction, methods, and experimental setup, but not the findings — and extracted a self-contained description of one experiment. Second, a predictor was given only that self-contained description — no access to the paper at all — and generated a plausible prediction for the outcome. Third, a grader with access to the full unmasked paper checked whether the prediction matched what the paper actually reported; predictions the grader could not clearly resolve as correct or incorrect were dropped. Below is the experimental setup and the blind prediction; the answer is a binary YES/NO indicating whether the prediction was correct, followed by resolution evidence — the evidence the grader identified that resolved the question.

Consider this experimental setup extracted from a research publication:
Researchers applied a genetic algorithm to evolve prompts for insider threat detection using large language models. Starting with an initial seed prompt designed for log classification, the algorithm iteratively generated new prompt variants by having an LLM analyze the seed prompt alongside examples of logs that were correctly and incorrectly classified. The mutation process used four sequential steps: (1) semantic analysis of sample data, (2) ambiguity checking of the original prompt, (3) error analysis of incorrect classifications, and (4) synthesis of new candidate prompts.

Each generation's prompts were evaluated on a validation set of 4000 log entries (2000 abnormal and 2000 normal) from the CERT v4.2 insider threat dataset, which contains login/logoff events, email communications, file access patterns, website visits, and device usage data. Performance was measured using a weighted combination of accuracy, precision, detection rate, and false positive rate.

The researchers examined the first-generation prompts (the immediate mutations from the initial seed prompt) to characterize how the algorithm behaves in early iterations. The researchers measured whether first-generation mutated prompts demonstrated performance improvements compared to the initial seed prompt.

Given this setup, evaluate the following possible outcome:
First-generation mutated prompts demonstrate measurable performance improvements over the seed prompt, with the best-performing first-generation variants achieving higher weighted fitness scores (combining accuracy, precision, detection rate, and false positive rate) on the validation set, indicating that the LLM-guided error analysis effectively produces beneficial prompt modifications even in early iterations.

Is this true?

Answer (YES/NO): NO